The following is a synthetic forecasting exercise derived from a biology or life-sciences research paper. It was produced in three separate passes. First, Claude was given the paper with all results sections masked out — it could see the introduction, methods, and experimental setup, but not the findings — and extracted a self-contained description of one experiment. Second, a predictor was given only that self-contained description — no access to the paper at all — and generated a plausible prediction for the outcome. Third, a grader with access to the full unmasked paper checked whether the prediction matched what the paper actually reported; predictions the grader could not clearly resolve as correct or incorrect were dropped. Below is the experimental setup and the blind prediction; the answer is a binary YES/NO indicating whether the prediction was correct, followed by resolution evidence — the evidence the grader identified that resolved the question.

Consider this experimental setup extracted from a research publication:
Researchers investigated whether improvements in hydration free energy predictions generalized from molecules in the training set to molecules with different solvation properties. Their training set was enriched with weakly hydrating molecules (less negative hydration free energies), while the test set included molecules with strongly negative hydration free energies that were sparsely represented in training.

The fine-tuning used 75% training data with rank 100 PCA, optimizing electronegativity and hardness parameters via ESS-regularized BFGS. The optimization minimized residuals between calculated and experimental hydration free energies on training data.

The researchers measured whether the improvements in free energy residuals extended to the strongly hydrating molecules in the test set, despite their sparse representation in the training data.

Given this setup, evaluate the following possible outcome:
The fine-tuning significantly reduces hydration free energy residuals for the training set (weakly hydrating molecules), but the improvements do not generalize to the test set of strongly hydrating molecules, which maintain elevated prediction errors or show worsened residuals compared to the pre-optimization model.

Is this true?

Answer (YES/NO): NO